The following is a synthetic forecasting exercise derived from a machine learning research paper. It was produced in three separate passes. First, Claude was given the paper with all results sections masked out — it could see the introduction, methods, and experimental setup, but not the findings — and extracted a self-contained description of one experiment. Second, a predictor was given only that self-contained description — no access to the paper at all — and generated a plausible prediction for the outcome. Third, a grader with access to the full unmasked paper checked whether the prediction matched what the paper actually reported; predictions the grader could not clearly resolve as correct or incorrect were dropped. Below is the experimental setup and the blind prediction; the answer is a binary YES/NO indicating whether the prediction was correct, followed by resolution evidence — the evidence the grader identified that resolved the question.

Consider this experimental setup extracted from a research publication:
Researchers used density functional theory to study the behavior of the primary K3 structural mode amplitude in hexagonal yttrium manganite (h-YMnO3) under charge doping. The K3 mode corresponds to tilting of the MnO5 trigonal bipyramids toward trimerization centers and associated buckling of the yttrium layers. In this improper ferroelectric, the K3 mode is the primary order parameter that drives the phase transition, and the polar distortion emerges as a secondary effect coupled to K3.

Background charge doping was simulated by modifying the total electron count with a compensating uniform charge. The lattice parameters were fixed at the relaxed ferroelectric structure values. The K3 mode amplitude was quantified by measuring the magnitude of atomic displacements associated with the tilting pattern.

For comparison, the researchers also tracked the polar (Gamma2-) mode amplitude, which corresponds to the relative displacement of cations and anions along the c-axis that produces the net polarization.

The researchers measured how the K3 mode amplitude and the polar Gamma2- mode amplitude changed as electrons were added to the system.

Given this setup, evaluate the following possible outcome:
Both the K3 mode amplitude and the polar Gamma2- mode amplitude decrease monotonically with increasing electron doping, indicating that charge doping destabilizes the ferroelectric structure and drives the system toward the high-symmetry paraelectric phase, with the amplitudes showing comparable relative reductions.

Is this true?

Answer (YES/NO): NO